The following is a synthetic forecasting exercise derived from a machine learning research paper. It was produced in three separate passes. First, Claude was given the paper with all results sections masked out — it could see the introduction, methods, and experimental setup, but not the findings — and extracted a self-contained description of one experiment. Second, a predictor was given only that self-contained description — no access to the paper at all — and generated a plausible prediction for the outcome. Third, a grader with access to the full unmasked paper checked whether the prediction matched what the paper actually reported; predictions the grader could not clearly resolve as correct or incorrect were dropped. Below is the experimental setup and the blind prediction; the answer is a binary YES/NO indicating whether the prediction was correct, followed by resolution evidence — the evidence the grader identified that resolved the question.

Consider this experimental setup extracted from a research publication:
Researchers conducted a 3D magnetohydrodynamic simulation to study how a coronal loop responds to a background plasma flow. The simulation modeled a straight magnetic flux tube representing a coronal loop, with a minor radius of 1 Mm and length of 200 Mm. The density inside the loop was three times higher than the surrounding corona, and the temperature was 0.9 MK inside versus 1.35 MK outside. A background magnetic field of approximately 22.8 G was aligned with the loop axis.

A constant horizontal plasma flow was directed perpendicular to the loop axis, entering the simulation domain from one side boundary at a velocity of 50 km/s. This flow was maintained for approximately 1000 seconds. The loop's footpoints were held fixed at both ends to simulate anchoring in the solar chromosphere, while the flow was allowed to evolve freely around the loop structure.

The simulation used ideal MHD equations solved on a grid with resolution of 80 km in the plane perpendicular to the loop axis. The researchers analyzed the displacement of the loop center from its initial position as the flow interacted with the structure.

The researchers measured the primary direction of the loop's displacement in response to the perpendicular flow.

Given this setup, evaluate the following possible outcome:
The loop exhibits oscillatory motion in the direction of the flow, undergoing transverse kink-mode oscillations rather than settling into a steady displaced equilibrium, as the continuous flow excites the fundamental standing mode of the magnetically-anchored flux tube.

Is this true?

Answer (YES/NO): NO